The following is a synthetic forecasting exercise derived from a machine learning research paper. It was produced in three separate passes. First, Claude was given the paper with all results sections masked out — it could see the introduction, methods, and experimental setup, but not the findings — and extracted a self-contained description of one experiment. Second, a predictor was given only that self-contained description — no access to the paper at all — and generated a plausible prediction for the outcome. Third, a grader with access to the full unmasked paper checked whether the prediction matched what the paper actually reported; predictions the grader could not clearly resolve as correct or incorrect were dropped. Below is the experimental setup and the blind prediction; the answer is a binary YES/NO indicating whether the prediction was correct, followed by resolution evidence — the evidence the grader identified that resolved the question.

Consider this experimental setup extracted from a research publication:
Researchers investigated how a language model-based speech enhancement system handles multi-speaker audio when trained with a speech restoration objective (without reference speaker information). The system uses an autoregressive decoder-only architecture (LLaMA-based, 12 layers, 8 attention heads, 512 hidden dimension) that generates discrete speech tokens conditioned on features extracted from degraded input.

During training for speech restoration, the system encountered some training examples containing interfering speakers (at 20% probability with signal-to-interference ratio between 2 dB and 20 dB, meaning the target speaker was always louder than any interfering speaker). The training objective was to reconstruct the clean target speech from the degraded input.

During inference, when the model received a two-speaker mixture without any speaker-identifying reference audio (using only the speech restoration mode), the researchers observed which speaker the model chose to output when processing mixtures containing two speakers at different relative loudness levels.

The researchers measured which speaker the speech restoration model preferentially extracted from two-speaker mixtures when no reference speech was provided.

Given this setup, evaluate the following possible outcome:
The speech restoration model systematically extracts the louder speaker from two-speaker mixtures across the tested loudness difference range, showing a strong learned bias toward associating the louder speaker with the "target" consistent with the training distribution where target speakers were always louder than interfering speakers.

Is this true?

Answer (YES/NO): YES